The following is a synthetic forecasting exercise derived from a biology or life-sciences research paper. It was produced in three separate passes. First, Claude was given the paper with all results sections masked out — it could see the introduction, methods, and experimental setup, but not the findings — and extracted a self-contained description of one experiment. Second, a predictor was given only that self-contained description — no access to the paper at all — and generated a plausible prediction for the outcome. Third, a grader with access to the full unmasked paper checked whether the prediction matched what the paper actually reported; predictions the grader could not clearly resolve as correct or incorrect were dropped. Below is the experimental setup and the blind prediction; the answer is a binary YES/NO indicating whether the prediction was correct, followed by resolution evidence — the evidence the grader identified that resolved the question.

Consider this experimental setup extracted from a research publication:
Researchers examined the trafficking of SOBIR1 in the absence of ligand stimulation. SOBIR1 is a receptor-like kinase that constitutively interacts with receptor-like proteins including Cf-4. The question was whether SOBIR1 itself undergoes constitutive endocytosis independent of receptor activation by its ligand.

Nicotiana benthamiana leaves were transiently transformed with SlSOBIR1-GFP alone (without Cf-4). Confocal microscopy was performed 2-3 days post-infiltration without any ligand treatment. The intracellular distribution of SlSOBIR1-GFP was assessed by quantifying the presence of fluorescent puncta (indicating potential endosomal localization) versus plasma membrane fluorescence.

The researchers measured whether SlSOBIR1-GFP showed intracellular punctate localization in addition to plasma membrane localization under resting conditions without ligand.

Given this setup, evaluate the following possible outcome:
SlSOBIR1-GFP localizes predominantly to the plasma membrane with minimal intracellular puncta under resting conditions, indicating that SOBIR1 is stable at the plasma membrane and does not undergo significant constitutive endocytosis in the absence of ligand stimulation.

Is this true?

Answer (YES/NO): NO